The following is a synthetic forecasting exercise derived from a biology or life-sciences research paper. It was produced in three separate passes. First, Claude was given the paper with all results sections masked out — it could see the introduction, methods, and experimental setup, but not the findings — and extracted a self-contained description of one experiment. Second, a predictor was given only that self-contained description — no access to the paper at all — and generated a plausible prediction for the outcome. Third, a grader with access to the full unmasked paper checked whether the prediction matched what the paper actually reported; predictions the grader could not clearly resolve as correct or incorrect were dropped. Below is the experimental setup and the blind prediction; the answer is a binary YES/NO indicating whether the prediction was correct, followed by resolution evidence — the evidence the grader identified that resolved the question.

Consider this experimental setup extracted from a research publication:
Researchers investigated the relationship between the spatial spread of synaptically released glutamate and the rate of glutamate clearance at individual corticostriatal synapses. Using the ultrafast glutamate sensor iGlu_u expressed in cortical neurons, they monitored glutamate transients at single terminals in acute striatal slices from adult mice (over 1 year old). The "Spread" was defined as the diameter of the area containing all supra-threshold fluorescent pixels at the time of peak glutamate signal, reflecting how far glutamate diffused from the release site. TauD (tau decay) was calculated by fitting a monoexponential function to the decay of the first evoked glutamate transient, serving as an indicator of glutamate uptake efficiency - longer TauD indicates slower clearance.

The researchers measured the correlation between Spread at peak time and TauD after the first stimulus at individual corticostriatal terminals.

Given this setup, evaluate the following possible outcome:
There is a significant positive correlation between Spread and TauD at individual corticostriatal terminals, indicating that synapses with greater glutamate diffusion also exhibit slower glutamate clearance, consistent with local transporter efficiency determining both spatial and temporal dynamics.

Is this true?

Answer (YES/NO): YES